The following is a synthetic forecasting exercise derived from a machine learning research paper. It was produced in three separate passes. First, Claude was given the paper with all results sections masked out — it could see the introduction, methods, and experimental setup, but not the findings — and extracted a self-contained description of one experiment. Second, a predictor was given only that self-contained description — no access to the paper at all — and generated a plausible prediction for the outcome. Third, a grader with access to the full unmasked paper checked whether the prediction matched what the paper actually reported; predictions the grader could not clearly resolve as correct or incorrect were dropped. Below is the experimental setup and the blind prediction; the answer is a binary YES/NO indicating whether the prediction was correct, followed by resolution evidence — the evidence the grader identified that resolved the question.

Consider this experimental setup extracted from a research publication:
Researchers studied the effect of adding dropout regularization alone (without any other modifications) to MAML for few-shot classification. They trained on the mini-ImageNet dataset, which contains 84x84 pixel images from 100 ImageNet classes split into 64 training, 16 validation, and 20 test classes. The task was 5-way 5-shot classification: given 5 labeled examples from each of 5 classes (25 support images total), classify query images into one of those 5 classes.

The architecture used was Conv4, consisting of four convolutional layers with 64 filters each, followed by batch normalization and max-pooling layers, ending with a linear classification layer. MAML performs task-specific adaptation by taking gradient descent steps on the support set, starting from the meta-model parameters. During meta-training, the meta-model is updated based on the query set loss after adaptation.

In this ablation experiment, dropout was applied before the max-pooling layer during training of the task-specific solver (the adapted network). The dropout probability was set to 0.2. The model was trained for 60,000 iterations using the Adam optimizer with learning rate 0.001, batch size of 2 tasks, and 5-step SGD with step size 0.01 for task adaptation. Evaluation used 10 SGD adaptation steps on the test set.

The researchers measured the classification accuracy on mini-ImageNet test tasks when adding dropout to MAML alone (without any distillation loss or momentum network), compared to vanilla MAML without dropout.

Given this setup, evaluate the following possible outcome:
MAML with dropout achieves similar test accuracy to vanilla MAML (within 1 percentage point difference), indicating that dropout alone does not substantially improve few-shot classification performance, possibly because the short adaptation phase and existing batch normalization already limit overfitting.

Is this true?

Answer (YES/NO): YES